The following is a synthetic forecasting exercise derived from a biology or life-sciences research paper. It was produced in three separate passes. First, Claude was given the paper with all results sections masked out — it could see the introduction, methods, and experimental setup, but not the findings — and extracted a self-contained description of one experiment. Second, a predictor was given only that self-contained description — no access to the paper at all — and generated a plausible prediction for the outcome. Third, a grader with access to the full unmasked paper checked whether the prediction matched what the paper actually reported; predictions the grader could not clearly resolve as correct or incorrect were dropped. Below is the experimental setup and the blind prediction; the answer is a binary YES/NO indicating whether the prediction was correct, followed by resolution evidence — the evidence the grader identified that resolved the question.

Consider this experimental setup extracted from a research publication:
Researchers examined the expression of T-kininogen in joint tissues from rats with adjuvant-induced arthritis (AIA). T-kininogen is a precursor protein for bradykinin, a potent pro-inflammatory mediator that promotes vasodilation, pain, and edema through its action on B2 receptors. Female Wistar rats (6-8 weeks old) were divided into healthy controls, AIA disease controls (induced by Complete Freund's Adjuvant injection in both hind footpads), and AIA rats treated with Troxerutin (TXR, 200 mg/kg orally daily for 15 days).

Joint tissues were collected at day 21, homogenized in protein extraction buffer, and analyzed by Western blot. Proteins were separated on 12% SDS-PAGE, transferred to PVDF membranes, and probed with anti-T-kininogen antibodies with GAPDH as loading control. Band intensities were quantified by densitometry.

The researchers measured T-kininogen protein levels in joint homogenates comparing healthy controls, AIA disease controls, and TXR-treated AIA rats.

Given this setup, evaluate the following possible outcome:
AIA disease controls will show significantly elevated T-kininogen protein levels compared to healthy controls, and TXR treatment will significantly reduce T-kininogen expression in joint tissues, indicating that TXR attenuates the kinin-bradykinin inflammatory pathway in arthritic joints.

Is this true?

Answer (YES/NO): YES